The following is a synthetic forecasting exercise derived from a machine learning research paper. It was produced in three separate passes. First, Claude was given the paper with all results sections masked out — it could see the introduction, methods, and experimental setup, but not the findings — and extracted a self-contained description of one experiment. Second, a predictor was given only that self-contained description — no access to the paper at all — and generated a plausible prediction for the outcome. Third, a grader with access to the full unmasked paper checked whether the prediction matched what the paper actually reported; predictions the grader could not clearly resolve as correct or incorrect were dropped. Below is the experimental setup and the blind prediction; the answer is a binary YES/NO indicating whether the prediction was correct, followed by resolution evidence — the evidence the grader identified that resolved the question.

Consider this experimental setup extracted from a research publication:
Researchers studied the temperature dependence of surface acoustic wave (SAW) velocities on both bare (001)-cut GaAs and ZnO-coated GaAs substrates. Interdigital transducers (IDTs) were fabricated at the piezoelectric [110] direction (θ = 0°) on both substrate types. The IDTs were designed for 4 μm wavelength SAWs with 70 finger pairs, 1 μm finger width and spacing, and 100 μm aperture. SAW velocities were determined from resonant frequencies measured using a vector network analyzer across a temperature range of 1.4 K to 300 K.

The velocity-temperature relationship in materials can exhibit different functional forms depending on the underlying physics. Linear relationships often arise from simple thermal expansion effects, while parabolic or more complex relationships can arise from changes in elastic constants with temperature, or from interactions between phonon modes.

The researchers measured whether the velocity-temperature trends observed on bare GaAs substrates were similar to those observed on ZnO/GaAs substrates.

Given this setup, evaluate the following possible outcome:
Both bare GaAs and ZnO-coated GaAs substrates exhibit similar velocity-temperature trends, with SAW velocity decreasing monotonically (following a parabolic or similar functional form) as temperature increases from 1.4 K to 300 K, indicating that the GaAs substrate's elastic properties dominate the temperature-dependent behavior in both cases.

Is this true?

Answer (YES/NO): NO